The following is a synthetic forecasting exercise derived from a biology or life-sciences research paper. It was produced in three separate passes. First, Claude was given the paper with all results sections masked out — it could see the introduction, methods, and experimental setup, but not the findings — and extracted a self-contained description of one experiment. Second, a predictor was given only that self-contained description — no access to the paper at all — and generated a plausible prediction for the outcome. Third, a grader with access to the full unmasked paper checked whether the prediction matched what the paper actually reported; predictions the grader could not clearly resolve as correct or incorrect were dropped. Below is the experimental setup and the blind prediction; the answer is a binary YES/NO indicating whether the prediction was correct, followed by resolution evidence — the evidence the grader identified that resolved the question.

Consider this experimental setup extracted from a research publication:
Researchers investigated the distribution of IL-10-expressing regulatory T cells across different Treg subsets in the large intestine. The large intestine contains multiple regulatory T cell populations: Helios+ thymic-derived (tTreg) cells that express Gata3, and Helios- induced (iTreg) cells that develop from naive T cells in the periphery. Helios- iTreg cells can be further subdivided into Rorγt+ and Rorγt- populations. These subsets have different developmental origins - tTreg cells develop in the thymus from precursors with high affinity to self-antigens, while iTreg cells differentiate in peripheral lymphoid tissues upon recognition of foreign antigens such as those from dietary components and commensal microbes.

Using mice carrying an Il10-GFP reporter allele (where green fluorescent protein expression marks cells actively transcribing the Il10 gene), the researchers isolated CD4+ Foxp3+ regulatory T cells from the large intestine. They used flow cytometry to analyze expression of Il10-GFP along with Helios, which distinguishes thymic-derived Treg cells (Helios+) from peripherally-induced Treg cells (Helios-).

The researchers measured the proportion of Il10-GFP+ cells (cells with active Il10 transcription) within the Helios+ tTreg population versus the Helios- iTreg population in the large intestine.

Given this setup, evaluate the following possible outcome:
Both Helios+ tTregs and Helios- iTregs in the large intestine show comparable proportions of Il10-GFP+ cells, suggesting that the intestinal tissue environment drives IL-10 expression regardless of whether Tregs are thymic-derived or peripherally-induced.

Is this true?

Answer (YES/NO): NO